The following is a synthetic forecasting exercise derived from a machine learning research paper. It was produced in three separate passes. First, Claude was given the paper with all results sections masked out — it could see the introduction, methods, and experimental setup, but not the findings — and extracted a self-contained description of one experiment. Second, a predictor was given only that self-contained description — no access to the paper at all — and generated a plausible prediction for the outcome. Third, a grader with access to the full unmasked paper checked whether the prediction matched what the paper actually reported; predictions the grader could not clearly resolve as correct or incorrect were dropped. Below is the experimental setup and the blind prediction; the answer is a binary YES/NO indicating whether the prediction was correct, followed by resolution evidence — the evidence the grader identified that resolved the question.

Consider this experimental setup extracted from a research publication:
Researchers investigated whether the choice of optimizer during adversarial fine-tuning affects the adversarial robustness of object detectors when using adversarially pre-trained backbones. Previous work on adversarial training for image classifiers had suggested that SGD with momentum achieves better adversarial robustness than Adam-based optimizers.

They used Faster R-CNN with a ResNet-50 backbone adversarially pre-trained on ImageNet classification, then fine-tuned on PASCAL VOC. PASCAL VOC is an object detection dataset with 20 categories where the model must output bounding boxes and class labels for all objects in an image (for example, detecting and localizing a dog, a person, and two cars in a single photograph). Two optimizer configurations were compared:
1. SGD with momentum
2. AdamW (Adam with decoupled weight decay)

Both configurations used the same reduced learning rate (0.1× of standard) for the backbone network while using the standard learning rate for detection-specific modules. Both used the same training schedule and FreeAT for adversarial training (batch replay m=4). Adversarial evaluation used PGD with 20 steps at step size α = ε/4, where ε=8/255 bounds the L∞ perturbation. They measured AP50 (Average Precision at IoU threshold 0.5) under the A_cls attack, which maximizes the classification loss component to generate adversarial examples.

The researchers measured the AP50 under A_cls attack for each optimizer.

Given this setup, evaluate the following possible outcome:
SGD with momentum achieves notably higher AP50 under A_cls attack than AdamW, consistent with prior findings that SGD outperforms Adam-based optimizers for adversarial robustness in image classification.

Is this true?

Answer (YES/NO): NO